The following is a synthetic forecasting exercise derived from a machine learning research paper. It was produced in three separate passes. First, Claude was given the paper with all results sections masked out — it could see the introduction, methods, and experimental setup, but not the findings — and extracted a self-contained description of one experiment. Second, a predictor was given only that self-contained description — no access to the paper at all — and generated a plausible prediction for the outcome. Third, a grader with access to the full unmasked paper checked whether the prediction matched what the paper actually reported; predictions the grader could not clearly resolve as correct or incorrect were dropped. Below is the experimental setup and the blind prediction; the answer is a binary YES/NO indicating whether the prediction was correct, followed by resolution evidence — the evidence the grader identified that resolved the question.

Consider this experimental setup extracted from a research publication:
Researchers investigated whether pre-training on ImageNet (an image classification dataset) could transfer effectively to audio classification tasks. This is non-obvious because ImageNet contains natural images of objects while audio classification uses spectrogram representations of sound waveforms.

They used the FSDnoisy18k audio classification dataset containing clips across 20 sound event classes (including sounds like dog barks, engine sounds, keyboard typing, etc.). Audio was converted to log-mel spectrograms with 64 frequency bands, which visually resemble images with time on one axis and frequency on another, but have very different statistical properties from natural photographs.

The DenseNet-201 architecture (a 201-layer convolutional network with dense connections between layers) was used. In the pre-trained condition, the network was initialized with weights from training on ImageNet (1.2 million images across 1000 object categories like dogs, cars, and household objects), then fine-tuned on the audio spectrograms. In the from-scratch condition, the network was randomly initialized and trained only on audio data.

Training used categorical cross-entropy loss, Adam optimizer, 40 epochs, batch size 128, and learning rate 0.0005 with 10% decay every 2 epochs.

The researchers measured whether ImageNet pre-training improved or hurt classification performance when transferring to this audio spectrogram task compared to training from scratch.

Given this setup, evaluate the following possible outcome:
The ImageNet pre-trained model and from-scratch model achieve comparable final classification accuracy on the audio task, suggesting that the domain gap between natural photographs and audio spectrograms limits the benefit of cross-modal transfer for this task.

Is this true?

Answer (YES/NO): NO